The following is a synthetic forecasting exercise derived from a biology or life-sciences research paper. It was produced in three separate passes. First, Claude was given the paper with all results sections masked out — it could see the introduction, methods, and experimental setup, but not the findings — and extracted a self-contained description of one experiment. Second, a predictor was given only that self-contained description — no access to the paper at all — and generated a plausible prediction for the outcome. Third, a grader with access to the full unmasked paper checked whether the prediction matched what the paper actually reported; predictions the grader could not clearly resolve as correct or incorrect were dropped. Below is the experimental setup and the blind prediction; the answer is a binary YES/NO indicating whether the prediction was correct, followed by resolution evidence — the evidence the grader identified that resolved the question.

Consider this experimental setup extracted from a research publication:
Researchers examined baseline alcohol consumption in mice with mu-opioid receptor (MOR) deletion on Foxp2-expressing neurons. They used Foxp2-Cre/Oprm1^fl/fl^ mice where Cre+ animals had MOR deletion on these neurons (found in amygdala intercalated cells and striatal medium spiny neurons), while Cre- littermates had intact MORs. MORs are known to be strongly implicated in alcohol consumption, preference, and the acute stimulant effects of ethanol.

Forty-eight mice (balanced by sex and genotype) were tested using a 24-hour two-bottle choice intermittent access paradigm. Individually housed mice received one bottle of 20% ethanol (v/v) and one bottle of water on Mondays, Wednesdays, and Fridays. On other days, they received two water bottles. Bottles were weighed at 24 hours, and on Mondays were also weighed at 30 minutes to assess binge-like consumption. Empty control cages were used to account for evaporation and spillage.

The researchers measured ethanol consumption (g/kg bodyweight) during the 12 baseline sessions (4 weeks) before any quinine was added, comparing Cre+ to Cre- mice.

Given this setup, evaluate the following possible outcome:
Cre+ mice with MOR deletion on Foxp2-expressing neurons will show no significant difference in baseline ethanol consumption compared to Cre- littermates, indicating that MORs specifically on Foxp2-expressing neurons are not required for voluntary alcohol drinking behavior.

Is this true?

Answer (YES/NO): YES